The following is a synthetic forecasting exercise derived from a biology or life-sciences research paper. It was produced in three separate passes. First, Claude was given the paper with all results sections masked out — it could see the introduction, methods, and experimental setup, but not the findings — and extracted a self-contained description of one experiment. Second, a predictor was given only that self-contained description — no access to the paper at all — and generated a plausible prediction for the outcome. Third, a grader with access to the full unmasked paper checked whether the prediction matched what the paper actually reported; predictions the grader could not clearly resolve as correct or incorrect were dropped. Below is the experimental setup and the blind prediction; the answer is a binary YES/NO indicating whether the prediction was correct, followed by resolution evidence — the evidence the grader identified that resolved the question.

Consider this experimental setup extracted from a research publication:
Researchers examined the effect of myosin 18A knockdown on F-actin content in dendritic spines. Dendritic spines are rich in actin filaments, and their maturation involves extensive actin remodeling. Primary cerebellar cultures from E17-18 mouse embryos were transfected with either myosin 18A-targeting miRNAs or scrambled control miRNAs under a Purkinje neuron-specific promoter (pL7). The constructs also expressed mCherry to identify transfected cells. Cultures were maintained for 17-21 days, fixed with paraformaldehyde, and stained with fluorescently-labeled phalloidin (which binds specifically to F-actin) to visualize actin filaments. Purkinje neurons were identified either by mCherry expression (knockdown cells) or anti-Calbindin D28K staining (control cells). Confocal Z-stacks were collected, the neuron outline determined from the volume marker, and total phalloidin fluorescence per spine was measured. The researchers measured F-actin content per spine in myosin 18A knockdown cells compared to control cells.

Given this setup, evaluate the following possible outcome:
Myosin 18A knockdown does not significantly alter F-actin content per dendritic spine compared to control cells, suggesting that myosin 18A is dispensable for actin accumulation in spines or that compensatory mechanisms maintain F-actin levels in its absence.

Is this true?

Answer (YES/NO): NO